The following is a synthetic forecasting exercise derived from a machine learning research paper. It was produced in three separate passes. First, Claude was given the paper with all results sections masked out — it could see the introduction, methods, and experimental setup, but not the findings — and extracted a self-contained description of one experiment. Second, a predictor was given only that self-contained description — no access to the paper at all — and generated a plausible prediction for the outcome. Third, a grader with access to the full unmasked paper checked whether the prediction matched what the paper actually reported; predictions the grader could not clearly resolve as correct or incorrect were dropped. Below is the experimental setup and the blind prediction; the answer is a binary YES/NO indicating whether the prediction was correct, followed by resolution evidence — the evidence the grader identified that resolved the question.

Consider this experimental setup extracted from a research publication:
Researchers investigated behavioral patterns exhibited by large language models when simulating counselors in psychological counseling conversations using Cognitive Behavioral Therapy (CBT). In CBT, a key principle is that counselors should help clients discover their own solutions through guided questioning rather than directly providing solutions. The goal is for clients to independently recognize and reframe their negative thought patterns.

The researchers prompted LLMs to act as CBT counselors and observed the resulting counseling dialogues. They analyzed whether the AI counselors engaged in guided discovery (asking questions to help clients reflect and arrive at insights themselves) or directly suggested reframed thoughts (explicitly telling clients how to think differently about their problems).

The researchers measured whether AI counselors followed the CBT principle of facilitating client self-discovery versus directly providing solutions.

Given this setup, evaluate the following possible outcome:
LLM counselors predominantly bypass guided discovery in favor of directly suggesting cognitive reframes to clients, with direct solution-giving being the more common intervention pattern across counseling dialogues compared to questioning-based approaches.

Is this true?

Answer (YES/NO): YES